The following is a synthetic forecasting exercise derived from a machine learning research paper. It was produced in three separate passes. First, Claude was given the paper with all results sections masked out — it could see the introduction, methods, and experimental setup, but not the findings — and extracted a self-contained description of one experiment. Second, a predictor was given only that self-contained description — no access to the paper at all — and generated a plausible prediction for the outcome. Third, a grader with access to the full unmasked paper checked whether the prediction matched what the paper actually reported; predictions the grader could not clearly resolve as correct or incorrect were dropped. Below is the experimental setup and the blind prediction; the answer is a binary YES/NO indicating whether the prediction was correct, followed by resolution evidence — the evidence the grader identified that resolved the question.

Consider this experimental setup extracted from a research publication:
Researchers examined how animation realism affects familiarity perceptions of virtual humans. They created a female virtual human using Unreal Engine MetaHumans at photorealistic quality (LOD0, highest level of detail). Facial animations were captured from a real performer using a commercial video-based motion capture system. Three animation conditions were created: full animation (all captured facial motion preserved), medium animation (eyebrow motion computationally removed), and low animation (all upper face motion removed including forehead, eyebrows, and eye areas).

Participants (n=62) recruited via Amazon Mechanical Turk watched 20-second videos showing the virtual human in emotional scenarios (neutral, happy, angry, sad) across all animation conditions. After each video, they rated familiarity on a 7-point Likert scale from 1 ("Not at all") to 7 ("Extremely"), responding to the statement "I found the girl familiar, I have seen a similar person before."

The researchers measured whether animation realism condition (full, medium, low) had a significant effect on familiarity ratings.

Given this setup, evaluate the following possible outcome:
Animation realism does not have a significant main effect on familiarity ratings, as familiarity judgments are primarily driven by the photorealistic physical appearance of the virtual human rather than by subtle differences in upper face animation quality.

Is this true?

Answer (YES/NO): YES